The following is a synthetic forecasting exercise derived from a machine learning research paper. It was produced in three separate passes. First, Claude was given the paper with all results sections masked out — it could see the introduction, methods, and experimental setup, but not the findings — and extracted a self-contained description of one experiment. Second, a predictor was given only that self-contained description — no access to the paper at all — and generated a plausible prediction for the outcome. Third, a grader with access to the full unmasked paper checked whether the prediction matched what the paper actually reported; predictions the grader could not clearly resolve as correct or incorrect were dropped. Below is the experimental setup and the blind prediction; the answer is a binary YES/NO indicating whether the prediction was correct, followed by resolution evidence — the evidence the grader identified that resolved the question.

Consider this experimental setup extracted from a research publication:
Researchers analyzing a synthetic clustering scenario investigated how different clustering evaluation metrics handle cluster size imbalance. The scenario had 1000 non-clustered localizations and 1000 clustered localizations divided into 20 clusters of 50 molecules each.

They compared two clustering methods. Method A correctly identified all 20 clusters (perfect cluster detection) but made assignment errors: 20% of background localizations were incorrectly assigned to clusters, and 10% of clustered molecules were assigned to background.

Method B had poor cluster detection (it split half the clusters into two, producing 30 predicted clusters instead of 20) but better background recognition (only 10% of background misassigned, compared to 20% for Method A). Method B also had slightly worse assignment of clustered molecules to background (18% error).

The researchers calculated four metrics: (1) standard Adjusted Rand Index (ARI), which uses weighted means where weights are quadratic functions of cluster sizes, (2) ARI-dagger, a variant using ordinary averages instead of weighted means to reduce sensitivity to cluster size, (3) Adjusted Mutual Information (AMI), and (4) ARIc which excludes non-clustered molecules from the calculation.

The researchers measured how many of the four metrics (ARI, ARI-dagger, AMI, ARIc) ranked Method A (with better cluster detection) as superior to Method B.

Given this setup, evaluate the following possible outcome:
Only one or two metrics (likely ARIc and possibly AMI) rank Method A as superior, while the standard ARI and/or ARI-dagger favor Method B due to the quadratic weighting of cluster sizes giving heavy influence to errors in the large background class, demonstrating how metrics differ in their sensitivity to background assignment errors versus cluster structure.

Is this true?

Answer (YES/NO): NO